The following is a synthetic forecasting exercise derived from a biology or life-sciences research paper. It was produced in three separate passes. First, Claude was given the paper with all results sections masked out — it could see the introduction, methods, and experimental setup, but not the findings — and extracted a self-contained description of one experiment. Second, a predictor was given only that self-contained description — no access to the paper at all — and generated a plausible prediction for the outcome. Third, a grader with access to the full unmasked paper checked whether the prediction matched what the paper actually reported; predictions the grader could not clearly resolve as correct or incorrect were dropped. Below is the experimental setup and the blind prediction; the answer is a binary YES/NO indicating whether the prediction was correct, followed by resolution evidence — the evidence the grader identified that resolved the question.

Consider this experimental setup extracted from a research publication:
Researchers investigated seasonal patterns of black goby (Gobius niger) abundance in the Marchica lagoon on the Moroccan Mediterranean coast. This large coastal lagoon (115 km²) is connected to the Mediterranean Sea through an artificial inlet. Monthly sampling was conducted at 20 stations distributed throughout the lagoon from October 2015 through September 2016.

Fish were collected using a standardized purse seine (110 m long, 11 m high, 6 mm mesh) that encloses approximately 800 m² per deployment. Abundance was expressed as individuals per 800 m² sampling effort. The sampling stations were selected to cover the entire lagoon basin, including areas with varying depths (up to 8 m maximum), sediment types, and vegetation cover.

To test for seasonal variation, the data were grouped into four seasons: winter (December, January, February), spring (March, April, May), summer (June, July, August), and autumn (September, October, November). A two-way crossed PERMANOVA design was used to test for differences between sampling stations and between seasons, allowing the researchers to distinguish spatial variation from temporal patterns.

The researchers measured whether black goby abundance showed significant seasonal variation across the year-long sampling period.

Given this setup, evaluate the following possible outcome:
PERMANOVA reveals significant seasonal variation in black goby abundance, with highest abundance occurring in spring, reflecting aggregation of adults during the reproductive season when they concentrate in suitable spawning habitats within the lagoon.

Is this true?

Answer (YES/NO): NO